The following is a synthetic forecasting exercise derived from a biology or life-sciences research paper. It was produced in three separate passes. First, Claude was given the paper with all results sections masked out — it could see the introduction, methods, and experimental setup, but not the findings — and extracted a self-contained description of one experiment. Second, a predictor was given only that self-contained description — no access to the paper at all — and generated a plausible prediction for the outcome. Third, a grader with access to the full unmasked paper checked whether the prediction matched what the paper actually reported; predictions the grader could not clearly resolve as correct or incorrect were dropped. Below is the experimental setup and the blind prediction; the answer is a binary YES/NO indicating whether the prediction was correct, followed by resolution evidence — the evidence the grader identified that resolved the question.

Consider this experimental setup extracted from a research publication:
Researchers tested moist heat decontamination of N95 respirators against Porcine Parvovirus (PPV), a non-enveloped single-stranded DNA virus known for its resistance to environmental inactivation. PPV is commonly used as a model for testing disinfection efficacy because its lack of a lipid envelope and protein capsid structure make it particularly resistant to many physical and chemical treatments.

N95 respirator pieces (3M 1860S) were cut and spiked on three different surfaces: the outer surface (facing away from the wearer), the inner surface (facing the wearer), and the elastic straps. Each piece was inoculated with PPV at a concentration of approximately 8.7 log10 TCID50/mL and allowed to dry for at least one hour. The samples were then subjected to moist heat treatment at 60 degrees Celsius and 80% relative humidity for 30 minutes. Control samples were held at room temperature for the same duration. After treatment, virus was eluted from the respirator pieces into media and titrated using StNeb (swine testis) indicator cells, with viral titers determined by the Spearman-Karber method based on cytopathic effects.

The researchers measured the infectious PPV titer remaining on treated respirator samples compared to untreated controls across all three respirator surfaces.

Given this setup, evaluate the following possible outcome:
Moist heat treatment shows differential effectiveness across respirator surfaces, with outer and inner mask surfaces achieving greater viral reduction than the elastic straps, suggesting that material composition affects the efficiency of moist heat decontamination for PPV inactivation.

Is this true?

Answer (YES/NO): NO